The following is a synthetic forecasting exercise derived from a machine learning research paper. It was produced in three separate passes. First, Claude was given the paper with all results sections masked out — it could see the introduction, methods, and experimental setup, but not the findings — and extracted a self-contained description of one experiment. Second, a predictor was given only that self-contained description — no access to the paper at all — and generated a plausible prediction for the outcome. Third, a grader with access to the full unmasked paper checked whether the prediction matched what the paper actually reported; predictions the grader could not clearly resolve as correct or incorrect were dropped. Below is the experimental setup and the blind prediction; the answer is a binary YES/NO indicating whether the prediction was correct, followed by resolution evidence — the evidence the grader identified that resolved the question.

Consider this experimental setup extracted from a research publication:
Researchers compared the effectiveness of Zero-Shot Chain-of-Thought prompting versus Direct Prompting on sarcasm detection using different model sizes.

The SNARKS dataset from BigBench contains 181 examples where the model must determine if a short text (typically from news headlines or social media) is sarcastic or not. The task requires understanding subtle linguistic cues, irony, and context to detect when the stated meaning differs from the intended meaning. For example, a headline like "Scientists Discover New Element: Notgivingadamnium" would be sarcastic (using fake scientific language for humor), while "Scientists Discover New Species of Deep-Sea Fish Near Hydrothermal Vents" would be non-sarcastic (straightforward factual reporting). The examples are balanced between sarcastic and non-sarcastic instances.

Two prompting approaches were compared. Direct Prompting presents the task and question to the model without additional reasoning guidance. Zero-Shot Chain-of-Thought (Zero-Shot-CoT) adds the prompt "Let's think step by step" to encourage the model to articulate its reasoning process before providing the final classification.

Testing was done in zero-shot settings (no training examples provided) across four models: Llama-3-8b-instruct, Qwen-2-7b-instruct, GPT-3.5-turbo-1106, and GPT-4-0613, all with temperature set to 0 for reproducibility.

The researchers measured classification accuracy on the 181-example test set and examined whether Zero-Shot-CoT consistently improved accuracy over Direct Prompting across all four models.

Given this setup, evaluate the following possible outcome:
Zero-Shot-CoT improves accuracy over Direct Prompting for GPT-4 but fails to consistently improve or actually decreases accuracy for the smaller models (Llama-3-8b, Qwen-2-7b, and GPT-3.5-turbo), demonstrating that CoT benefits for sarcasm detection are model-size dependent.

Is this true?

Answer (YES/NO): NO